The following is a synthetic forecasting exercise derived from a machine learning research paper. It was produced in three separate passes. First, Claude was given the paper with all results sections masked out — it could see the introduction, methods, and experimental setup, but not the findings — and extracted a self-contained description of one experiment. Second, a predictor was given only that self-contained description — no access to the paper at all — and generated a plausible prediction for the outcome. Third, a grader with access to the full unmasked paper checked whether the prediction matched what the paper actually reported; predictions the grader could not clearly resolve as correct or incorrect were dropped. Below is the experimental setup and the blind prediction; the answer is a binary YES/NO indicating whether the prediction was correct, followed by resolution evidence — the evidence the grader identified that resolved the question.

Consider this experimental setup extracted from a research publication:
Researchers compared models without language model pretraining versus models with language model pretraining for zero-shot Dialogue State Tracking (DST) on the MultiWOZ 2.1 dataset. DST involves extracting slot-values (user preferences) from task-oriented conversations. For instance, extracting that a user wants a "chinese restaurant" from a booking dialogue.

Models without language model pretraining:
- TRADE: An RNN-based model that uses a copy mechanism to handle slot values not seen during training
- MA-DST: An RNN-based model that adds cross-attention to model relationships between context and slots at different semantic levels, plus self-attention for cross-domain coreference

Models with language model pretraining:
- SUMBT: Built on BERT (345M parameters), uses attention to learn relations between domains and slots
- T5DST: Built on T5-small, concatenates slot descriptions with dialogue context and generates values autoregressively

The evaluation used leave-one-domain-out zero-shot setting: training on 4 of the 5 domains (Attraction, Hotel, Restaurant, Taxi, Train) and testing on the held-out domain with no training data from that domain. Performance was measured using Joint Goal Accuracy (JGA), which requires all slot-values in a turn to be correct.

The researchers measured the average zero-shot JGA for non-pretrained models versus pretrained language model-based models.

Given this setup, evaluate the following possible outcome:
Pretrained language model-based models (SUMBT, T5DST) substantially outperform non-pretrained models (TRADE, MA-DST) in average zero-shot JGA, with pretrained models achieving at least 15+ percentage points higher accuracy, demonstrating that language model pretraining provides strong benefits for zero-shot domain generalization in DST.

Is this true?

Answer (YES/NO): NO